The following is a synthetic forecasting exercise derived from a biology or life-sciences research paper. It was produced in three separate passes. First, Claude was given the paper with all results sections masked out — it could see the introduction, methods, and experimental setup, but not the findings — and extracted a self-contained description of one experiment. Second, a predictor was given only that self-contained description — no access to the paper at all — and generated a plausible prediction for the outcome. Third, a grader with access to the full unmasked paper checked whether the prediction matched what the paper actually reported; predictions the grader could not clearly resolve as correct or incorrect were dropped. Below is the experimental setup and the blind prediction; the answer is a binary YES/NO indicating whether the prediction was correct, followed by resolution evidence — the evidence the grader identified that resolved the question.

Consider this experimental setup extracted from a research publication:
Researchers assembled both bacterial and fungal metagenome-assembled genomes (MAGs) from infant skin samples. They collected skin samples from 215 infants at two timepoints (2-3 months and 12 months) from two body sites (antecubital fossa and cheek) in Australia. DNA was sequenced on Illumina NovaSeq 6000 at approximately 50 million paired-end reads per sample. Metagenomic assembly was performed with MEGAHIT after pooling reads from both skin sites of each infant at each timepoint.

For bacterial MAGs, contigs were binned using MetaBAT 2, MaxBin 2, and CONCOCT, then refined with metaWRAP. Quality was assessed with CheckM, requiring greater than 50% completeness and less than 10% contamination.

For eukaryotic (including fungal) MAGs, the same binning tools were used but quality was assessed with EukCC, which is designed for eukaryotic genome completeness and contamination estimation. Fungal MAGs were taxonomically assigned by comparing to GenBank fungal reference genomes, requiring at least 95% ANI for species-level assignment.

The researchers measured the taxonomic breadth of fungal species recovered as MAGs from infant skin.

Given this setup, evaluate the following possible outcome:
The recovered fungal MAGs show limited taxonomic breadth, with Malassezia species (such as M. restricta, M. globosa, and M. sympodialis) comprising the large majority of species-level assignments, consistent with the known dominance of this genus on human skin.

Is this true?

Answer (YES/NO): NO